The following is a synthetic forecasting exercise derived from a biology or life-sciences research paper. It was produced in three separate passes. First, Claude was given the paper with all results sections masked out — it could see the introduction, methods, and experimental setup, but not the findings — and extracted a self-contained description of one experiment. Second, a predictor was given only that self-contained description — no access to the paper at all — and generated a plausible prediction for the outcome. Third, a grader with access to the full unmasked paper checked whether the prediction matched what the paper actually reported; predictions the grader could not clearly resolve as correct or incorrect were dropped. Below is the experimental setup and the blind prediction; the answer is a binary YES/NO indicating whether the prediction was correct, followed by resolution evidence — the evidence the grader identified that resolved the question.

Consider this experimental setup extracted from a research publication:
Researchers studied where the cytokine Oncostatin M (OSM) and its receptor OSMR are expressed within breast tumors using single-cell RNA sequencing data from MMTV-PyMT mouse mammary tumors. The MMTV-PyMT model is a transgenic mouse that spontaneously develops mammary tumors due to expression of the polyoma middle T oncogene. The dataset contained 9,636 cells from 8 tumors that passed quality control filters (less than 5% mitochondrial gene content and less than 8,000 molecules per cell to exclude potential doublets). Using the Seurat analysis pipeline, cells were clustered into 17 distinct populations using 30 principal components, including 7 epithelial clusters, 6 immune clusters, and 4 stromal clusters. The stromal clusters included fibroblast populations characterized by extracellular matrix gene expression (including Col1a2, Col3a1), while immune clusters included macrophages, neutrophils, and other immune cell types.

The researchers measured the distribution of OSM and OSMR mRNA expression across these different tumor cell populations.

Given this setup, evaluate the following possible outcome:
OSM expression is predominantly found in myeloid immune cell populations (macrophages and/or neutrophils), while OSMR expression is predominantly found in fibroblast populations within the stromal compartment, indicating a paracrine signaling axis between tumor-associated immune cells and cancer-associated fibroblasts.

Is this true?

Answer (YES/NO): YES